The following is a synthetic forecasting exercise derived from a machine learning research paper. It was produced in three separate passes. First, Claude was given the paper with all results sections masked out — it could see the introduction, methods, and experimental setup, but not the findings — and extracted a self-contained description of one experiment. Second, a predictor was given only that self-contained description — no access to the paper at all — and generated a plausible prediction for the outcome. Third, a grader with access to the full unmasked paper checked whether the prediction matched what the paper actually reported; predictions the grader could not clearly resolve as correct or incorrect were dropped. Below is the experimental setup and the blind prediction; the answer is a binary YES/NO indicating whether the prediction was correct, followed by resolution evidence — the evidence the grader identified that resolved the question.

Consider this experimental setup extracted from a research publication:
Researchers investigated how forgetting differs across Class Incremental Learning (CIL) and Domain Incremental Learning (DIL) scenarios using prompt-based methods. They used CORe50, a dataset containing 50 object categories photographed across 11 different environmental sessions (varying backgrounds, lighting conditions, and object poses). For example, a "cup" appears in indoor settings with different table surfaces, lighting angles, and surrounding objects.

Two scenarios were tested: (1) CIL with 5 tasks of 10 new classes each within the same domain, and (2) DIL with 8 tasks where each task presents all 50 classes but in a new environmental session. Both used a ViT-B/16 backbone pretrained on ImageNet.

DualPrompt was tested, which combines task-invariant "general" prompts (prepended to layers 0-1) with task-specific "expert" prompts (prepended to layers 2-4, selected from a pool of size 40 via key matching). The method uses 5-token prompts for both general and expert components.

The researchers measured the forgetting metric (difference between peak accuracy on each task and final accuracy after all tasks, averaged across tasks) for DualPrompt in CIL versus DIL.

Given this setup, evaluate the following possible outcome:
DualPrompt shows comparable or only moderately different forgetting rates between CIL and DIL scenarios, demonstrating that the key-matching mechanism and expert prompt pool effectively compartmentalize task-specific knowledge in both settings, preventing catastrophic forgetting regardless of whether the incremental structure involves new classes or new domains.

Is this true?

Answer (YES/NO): NO